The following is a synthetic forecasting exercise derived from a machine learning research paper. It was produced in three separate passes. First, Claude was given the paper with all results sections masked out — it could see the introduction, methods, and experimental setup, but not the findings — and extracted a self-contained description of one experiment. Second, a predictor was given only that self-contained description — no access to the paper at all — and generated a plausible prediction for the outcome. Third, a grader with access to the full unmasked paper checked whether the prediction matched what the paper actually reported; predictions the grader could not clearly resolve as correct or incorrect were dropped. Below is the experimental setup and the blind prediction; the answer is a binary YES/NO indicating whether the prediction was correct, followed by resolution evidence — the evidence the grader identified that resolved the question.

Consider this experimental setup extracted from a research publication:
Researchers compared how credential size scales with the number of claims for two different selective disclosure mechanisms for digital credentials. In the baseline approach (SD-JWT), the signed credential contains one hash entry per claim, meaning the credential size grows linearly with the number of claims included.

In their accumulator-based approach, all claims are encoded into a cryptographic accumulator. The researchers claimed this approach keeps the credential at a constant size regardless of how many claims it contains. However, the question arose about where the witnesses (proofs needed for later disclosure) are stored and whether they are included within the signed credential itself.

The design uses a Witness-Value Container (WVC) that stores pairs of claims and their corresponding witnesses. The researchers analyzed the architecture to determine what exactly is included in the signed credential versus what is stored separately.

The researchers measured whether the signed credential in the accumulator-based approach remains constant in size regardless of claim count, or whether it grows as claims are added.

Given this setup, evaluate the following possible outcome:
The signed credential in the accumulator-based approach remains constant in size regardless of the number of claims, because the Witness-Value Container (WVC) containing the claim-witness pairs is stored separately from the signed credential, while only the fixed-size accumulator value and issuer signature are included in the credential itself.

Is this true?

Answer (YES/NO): YES